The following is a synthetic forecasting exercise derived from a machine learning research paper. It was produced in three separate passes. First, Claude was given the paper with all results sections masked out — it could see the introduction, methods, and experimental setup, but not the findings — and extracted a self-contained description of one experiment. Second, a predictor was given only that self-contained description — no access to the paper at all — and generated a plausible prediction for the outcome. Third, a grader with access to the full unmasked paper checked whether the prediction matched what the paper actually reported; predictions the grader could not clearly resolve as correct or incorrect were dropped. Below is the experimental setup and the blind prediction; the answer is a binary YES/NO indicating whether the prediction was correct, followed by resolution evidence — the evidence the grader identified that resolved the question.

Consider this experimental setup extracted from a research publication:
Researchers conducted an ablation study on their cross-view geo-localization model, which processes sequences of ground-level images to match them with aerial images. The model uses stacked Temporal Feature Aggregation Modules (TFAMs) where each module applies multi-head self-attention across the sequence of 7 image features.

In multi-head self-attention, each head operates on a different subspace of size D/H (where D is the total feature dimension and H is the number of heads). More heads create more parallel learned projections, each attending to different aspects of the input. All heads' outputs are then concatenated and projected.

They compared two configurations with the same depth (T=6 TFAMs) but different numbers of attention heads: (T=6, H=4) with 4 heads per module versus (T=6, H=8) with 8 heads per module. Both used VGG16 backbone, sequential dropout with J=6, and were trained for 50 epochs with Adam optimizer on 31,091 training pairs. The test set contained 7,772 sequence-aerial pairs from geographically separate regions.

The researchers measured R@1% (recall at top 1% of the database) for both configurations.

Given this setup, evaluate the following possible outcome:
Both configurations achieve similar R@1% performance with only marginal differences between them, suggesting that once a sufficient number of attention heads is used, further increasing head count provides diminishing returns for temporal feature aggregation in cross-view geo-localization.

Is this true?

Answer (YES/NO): NO